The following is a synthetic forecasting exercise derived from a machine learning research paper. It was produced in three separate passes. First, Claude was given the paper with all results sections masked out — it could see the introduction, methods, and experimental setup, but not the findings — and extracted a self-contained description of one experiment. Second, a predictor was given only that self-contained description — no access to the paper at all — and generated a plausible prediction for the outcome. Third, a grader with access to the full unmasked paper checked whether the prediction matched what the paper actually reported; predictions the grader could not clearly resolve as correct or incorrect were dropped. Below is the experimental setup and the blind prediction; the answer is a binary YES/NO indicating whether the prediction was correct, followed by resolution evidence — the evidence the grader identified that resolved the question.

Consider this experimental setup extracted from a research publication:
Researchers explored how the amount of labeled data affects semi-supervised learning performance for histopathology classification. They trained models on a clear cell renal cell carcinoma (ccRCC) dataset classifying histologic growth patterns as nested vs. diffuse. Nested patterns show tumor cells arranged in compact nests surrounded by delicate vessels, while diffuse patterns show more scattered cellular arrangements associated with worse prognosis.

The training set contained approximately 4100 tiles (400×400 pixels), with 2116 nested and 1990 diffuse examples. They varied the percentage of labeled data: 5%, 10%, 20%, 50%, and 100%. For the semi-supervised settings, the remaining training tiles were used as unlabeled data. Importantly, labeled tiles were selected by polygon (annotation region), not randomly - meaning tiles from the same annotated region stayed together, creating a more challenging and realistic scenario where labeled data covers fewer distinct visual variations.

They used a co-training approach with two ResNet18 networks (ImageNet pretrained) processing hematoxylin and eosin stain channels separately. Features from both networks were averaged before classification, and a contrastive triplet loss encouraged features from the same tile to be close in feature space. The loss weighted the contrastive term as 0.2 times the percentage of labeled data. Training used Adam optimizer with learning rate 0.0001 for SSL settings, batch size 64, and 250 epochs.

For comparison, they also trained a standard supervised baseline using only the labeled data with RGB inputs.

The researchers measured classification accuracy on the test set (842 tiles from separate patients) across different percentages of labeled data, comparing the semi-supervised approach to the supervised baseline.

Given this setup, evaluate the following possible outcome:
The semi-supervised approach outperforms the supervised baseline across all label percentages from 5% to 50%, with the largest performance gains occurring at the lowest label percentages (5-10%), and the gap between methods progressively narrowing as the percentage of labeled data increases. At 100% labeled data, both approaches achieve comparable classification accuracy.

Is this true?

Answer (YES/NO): NO